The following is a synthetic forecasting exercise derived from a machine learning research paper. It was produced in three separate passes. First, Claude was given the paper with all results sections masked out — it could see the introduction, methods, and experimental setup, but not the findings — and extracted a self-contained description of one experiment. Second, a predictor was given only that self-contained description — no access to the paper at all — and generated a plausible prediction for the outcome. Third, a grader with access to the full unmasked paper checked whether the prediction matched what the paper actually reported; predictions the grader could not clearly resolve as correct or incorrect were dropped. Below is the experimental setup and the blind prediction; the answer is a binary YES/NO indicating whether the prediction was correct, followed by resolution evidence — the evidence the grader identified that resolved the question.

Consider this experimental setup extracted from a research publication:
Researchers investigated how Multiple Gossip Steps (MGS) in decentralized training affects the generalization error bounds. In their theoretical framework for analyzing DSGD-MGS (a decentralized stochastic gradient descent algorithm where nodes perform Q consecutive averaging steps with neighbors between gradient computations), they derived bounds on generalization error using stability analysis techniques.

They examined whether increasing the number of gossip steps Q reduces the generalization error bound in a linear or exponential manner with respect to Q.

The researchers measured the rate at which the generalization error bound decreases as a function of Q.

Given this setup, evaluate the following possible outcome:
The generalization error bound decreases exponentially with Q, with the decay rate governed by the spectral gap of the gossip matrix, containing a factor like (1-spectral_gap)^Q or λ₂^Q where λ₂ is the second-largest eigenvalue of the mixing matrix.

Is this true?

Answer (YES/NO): YES